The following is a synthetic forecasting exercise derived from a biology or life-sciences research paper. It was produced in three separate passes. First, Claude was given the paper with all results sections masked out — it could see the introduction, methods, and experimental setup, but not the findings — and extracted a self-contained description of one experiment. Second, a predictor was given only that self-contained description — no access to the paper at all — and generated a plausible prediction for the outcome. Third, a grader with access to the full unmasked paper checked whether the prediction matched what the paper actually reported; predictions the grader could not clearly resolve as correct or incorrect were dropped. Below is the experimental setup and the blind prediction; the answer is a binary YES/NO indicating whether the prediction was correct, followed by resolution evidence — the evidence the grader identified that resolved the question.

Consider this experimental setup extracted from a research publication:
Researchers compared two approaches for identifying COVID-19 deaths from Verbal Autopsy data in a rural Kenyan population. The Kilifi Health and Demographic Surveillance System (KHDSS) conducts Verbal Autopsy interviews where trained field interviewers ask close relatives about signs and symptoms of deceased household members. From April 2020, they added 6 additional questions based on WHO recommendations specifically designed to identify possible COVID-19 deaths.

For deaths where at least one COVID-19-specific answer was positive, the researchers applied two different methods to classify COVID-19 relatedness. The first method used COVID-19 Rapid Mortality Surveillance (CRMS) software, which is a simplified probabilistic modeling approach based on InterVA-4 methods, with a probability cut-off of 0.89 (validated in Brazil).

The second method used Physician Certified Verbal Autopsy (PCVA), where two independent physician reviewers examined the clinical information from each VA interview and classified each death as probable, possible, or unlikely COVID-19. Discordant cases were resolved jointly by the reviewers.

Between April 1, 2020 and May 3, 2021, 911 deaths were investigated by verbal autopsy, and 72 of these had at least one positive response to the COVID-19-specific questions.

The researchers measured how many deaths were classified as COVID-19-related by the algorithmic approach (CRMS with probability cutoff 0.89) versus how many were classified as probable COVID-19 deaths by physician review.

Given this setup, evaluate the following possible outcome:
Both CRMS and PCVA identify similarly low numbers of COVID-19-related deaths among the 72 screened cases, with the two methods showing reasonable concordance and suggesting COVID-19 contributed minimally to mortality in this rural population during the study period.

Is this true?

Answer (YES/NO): NO